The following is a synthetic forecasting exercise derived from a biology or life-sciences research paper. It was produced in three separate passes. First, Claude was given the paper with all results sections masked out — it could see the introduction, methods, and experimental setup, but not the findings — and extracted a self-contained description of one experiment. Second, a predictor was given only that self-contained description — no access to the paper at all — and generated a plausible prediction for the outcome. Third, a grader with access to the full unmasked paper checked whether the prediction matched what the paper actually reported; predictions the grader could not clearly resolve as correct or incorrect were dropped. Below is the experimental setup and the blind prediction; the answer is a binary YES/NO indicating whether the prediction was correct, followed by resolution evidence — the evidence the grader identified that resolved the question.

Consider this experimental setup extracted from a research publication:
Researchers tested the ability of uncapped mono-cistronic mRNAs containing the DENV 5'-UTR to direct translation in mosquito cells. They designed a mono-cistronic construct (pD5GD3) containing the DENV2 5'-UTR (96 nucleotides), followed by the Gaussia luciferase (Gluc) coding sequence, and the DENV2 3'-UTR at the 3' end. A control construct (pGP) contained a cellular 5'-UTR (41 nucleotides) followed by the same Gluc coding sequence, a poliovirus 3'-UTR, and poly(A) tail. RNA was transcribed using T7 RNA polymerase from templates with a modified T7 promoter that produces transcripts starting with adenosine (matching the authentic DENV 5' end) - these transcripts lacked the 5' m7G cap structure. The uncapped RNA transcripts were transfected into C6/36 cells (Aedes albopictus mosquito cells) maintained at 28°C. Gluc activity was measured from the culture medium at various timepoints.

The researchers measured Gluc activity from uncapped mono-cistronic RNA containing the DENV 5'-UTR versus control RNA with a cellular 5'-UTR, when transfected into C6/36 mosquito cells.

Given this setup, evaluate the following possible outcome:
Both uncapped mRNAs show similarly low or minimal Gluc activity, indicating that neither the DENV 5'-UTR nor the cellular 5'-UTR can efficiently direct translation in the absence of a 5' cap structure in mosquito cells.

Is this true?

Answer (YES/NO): NO